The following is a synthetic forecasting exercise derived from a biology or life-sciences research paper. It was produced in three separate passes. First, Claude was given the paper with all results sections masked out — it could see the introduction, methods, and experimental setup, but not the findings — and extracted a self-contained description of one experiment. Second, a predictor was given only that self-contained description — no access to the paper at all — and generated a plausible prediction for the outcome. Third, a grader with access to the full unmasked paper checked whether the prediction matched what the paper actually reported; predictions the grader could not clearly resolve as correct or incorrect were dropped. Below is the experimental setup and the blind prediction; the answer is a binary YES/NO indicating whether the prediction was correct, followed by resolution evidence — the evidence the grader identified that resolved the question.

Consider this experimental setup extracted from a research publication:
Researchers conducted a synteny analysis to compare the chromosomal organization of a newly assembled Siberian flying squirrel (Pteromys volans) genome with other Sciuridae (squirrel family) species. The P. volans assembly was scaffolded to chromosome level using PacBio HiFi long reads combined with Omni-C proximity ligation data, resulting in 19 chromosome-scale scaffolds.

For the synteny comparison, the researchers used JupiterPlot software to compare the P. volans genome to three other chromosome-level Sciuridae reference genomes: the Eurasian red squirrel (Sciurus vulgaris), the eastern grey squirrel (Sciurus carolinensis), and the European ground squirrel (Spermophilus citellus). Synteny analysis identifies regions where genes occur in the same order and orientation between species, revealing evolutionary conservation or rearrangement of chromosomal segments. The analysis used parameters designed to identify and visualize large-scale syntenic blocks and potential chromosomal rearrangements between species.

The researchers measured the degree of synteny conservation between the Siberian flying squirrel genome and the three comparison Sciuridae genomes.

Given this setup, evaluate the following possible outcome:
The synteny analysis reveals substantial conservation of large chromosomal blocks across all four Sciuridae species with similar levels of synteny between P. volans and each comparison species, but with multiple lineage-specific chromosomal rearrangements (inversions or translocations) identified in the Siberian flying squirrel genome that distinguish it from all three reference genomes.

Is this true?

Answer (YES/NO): NO